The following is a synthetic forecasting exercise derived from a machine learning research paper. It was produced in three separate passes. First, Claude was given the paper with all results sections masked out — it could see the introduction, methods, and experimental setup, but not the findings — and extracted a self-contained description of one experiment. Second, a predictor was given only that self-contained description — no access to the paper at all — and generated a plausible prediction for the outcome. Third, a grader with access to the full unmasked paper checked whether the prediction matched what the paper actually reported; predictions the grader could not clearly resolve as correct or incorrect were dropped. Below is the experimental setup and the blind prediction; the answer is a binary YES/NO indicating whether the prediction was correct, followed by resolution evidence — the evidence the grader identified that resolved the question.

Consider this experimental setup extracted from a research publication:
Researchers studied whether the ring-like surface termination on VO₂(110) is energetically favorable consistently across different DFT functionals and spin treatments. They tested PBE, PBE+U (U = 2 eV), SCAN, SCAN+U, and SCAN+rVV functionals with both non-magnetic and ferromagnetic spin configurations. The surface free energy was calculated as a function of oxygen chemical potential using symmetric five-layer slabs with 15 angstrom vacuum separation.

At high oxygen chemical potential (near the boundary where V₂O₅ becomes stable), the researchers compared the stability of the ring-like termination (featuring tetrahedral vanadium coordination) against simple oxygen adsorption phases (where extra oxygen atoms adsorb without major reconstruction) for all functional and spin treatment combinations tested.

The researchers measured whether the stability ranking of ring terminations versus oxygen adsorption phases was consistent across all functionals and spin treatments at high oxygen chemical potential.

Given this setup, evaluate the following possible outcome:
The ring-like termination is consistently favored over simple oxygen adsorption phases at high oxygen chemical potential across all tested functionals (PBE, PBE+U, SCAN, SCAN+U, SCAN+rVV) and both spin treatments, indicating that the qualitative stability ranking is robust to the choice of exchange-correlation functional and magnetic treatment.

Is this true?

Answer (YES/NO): NO